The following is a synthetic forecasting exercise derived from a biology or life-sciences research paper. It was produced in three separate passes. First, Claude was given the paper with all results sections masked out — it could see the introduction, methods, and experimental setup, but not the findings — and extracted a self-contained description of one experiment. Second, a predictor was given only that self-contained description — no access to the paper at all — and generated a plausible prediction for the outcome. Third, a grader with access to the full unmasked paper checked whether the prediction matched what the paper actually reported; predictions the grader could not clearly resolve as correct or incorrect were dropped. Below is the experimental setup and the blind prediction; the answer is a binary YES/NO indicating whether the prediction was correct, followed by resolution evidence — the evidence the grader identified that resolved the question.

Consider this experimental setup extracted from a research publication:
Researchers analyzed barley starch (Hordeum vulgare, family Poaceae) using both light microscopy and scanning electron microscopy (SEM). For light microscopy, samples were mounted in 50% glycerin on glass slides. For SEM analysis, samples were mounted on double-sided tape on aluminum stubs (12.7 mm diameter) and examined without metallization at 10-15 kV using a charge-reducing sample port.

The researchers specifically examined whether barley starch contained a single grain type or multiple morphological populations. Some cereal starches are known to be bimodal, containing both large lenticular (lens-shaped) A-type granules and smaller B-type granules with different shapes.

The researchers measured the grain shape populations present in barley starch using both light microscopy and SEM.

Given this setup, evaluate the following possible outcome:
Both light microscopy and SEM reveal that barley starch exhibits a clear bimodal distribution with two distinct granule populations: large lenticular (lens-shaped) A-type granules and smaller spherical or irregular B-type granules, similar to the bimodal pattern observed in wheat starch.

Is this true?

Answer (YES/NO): YES